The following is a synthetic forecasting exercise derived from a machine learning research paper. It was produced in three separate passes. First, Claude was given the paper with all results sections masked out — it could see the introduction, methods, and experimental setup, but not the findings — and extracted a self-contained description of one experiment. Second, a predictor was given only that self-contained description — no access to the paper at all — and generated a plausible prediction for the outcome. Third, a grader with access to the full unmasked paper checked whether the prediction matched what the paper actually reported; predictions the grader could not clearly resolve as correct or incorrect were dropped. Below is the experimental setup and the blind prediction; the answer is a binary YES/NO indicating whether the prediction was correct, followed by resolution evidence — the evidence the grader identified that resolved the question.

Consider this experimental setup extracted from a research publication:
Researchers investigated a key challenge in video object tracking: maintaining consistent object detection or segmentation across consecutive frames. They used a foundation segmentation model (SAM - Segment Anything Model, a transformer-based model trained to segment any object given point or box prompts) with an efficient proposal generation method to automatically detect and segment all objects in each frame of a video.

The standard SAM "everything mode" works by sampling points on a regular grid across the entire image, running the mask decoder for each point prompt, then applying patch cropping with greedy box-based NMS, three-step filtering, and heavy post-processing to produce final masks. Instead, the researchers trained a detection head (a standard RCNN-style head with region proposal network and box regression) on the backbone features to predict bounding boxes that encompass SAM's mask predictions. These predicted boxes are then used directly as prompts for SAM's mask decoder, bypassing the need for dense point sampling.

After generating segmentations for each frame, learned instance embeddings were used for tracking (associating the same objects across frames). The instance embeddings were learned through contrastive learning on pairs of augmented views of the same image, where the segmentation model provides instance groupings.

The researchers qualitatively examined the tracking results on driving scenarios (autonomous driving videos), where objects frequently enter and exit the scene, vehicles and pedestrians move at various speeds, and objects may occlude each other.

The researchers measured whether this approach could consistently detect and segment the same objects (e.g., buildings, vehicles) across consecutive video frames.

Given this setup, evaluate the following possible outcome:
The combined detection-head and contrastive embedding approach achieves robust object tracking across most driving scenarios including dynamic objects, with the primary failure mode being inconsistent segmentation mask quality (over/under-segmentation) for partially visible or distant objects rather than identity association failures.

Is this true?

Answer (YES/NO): NO